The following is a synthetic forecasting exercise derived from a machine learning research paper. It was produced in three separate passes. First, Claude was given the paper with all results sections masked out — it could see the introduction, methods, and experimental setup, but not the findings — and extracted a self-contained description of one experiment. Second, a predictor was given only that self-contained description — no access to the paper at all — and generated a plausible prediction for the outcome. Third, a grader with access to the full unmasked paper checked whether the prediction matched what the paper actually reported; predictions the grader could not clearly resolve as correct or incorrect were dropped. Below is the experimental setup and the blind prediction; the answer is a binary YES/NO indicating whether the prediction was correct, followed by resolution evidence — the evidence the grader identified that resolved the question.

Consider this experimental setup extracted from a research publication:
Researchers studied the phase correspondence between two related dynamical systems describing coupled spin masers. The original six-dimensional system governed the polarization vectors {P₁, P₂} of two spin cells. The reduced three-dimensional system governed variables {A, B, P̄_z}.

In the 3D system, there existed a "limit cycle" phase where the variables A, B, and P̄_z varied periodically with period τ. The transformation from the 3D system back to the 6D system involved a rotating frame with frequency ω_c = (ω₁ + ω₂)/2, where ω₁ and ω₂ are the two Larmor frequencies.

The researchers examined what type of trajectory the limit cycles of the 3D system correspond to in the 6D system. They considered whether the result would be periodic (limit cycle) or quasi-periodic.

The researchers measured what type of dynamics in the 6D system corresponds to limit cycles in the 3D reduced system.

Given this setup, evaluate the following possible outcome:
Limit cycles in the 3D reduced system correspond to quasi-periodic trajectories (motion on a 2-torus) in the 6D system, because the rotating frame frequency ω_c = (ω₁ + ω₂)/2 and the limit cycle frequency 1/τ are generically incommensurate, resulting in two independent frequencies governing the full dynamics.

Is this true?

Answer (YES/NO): YES